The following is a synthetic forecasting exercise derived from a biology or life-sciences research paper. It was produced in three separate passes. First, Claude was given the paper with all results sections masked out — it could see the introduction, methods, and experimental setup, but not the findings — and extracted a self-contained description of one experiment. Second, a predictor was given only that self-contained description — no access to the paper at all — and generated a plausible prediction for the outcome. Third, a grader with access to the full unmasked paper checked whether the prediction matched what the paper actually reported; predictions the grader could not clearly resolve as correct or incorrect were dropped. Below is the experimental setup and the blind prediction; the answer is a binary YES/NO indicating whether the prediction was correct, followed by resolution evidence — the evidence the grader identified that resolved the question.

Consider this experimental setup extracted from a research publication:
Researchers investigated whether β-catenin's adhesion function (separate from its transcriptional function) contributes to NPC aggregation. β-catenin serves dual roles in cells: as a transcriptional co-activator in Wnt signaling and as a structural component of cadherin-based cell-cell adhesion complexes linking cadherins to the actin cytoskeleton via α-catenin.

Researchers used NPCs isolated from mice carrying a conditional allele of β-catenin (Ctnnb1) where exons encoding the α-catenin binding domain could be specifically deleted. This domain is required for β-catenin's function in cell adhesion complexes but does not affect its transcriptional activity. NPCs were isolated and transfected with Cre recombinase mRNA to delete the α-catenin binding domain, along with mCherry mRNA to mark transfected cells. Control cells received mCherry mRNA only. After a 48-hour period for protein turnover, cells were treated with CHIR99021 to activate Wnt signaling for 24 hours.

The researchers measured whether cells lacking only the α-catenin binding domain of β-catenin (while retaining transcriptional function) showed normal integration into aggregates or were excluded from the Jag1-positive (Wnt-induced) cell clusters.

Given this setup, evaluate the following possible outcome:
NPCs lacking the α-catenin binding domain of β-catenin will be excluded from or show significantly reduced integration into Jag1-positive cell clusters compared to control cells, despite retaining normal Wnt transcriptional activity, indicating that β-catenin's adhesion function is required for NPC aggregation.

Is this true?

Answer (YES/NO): YES